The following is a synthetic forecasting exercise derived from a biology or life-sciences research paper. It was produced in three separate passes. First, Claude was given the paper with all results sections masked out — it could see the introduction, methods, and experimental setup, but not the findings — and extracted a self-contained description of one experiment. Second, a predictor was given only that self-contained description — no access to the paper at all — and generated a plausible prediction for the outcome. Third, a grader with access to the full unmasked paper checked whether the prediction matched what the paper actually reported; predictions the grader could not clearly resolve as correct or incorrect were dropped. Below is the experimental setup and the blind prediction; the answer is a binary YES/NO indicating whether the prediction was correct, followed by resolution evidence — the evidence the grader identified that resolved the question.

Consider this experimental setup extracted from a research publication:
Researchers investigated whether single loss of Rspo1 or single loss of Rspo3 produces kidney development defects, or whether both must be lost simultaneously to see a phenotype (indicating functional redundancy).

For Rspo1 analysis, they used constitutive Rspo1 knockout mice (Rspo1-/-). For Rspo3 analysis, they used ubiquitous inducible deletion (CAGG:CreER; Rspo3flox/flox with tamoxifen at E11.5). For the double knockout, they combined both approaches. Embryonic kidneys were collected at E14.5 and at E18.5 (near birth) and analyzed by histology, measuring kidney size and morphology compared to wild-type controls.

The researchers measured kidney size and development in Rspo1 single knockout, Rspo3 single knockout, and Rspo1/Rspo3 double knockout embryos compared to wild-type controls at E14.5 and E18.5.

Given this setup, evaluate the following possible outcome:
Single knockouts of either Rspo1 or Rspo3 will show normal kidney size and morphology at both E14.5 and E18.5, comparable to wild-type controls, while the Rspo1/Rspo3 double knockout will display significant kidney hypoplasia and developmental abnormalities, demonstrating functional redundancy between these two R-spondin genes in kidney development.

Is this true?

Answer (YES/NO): NO